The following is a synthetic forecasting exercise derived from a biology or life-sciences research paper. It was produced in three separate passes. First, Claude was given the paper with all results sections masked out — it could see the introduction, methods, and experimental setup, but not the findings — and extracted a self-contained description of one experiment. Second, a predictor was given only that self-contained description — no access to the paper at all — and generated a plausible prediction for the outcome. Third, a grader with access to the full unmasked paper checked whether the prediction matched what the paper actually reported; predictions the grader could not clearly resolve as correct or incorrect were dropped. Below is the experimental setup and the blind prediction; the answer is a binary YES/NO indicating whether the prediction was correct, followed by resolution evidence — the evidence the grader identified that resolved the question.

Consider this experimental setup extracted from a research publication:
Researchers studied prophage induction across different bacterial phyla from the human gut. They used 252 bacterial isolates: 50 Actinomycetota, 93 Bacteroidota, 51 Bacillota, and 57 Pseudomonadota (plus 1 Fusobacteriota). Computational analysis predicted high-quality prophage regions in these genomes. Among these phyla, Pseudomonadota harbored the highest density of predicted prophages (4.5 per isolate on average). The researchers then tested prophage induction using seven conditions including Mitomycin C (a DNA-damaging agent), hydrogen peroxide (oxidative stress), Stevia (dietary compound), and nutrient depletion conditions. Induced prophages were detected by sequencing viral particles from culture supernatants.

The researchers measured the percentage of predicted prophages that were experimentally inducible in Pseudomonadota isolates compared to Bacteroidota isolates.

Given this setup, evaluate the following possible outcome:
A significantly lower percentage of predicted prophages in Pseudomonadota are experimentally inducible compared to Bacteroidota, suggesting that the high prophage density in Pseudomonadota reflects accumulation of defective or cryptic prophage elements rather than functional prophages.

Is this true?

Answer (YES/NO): YES